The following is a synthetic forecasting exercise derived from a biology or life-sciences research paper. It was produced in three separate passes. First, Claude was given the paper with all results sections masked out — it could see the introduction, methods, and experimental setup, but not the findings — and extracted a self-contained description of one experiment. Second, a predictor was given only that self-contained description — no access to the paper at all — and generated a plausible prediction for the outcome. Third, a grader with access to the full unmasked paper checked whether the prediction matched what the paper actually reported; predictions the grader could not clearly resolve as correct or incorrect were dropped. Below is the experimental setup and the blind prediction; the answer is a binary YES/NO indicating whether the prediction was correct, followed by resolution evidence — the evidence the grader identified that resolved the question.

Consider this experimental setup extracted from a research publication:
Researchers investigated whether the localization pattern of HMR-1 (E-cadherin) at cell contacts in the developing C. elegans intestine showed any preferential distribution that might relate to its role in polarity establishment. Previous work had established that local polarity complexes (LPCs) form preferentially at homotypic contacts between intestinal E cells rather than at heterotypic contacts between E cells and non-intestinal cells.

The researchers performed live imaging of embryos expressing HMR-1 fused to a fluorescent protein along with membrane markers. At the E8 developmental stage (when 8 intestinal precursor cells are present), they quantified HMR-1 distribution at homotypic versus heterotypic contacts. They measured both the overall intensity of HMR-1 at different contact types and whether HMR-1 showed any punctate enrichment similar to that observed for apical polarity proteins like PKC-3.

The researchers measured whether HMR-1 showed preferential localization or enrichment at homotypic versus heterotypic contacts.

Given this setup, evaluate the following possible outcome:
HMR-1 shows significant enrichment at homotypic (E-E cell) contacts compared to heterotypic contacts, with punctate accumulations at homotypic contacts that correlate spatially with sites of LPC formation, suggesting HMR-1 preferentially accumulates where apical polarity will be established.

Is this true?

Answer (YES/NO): NO